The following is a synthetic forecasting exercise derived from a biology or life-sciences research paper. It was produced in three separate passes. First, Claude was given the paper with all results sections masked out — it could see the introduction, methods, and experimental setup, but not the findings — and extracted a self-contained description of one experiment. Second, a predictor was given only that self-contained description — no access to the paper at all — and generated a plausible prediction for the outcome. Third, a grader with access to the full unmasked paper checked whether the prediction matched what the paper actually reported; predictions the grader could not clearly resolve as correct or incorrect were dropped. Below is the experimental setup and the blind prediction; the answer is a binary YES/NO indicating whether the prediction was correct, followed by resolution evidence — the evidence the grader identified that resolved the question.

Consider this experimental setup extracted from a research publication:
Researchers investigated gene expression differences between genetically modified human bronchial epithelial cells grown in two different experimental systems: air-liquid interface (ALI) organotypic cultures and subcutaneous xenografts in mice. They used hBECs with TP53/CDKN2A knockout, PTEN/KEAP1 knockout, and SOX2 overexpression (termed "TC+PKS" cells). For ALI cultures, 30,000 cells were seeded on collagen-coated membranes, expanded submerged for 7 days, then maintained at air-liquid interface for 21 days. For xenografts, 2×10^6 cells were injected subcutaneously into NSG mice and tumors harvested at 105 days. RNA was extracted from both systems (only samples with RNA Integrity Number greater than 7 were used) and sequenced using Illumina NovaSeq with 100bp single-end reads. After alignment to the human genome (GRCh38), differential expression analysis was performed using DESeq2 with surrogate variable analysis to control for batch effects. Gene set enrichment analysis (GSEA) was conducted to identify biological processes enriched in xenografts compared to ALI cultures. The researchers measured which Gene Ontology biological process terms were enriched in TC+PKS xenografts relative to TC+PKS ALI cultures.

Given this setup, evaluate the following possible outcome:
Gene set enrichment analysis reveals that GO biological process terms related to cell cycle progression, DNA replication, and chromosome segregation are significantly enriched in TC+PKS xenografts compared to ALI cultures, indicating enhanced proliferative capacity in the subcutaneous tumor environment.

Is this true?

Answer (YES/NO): NO